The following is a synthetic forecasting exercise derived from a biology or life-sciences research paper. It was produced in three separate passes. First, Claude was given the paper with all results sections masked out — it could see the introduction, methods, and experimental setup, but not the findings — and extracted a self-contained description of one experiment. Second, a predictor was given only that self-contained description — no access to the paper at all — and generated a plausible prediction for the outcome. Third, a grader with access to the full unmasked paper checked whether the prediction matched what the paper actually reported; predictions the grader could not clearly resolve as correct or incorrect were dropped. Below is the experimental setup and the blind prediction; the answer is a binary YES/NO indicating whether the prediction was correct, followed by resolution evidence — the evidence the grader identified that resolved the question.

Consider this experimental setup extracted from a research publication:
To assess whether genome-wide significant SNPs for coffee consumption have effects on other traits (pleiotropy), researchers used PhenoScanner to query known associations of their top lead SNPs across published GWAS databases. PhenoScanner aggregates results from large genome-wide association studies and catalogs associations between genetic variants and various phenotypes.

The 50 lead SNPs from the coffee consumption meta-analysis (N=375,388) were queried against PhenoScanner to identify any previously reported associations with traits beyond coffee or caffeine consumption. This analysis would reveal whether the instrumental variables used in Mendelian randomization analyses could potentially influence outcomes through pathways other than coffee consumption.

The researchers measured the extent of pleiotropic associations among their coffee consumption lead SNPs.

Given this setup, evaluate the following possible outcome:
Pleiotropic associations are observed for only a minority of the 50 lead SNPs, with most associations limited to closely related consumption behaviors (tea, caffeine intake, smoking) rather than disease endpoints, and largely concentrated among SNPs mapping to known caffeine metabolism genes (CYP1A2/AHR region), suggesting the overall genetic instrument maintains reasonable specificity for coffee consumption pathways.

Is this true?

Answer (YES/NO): NO